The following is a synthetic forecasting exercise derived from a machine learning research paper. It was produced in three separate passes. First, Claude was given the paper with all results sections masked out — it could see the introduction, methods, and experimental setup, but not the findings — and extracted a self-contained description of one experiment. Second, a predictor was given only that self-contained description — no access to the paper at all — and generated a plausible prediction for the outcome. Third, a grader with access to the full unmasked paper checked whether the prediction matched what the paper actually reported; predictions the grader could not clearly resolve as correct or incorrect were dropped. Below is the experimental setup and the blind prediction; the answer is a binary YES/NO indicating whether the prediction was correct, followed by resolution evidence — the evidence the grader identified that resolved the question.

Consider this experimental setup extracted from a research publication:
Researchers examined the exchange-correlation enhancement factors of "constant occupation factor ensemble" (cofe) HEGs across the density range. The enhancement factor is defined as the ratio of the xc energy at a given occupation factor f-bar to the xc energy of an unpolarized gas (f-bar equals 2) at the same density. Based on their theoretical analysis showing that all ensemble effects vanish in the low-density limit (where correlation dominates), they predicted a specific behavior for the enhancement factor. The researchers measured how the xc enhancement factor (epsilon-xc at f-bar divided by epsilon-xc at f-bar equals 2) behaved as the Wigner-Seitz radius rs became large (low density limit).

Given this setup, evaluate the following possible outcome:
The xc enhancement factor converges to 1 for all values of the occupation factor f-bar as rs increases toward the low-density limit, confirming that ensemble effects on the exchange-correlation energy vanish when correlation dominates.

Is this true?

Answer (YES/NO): YES